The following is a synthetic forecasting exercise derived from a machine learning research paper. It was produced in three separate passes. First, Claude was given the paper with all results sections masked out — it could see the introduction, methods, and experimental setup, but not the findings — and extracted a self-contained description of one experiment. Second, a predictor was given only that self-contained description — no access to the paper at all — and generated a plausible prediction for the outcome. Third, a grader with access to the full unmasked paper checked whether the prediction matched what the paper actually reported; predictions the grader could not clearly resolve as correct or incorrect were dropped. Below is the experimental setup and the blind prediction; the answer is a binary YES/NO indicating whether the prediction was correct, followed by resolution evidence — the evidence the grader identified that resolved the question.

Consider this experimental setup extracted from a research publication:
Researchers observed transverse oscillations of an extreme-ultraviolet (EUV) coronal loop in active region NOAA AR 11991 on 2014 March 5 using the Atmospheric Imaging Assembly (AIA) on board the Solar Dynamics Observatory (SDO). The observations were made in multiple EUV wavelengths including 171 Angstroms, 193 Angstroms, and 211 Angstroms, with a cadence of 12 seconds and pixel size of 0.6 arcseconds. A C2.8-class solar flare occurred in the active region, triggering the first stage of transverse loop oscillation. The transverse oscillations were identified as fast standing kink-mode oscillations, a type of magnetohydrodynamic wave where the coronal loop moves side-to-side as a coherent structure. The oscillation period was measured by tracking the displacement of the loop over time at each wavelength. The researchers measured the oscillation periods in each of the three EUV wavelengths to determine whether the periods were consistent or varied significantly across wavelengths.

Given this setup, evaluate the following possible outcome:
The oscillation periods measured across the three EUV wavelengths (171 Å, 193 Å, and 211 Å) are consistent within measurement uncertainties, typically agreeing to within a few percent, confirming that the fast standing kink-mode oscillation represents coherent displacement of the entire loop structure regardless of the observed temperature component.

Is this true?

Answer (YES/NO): YES